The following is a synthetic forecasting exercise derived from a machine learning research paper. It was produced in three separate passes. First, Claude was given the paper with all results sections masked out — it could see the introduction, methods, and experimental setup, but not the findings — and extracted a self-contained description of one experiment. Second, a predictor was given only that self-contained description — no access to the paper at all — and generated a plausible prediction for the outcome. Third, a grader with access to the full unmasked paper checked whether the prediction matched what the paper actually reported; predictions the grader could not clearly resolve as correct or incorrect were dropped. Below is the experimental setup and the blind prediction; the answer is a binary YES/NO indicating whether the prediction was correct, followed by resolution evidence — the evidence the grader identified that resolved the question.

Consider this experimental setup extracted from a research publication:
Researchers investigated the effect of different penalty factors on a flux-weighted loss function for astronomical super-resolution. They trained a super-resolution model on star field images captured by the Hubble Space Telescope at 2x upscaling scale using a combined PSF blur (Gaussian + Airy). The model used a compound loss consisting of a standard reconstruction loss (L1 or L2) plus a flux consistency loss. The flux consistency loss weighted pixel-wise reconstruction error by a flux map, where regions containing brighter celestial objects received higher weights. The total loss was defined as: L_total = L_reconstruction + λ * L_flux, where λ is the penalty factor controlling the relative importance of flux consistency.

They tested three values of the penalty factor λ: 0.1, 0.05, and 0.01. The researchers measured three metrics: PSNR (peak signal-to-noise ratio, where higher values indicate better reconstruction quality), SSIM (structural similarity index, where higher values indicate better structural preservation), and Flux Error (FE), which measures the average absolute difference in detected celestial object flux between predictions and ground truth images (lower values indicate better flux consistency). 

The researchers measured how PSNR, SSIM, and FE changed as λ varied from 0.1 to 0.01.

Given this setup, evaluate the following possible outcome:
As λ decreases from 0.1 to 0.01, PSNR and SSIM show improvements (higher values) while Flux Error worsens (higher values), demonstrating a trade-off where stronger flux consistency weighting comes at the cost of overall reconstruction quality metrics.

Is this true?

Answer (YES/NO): NO